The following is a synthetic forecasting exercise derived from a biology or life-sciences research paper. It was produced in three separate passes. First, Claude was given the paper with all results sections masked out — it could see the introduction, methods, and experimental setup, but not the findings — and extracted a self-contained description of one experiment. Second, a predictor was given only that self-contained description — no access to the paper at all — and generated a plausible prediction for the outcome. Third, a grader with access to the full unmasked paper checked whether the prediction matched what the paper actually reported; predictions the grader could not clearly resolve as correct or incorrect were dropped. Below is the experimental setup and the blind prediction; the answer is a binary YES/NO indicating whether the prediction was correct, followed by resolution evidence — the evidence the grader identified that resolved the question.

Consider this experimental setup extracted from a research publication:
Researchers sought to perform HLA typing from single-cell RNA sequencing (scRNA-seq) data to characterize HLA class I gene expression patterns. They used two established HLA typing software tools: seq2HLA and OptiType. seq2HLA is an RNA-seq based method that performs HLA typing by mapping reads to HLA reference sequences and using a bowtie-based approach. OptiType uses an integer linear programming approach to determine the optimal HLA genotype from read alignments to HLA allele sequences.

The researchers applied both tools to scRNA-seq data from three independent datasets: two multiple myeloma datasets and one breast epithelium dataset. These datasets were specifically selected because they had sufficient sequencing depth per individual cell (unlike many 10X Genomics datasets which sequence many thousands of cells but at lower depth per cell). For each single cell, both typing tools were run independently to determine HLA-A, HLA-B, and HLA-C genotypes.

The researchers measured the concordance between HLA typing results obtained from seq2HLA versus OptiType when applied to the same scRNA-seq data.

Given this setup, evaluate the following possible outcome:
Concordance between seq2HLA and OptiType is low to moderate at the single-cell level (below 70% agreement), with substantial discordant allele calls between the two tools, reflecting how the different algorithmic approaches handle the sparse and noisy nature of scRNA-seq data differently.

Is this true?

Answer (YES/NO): NO